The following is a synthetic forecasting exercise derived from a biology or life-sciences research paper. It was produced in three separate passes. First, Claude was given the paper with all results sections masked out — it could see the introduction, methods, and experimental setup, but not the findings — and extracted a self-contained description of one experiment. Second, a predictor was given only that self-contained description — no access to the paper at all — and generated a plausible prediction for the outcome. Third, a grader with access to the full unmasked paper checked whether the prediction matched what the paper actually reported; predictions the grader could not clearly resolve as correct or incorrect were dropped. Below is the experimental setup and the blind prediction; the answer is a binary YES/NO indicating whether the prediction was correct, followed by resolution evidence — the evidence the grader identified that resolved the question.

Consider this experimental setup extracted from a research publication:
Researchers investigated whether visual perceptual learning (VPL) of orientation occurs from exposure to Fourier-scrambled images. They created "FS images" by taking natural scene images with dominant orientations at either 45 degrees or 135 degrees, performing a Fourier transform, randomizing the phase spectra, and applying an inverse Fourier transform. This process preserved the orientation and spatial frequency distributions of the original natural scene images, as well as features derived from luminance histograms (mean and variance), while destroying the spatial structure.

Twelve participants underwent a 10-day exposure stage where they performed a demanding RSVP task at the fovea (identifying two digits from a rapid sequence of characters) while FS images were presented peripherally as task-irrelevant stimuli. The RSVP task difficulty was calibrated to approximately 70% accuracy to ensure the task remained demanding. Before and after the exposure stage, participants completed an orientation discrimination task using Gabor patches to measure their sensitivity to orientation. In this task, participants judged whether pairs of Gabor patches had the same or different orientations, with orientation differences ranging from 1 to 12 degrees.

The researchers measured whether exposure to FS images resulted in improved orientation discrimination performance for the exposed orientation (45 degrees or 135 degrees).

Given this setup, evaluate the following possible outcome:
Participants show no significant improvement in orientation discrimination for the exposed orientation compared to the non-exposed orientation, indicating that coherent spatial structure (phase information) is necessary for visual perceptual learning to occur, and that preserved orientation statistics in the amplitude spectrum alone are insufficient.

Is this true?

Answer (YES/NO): YES